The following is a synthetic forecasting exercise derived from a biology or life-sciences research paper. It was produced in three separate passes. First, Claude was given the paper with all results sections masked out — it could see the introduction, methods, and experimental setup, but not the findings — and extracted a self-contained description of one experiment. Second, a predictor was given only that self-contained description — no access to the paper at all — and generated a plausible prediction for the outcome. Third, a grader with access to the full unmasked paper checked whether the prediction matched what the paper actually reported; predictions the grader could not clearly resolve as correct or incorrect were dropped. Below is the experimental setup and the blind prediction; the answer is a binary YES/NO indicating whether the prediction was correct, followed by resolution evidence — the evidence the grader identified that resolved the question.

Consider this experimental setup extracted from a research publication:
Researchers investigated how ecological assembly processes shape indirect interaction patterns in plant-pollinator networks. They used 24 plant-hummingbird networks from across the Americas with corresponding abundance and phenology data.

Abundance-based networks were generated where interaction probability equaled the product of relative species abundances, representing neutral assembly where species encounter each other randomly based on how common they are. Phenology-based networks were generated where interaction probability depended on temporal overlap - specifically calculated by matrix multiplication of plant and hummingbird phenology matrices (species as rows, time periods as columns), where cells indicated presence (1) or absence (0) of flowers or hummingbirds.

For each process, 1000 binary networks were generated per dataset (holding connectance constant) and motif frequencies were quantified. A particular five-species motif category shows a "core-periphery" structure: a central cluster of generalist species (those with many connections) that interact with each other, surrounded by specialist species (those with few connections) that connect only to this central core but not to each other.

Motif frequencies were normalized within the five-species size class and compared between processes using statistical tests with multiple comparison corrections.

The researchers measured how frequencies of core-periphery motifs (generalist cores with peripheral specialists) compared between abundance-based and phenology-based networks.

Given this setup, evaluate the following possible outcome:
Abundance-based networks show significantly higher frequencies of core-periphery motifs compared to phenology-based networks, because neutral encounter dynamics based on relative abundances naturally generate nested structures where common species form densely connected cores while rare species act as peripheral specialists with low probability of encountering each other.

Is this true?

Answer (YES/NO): NO